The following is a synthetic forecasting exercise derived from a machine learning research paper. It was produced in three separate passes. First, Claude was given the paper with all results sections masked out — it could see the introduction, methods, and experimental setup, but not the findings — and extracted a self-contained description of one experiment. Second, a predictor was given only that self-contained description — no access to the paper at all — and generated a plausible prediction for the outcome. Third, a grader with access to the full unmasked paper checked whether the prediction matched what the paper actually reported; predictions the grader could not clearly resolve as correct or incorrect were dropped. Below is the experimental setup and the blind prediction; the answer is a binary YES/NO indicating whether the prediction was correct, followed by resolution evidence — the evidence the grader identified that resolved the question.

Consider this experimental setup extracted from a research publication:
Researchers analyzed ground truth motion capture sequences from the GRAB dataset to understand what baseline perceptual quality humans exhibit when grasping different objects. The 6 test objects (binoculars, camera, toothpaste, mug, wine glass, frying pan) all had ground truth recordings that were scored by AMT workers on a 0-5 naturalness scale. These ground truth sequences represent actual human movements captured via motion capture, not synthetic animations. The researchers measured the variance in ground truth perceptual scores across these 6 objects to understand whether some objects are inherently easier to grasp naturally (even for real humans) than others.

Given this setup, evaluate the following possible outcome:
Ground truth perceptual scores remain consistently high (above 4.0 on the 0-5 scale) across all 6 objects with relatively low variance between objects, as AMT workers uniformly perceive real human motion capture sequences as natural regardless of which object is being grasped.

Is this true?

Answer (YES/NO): NO